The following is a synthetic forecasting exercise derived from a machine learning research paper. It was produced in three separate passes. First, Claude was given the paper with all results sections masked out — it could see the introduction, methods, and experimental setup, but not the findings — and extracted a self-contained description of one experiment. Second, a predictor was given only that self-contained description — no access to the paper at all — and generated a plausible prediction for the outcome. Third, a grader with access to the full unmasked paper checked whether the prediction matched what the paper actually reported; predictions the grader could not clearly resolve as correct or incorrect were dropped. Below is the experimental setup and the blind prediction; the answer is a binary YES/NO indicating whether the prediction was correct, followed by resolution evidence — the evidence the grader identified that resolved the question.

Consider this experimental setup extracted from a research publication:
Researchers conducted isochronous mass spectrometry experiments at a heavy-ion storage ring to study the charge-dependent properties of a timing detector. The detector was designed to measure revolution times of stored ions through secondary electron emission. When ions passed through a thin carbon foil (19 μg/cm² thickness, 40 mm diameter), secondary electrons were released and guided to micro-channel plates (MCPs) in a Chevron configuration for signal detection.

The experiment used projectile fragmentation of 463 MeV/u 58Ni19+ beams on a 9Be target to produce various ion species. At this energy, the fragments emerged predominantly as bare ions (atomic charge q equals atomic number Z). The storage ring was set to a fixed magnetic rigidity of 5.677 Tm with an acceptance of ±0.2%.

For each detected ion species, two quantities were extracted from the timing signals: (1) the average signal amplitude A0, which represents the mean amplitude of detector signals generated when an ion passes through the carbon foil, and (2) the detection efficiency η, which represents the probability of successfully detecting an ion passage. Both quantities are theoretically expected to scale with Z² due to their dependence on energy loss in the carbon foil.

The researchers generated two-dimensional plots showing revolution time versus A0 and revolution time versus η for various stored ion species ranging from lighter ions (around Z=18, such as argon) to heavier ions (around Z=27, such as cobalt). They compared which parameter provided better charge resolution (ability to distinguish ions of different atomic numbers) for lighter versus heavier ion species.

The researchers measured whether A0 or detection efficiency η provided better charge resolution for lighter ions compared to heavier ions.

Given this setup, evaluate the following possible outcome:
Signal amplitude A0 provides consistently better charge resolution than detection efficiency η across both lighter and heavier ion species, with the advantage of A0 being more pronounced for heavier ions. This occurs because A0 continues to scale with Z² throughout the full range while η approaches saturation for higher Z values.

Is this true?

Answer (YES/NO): NO